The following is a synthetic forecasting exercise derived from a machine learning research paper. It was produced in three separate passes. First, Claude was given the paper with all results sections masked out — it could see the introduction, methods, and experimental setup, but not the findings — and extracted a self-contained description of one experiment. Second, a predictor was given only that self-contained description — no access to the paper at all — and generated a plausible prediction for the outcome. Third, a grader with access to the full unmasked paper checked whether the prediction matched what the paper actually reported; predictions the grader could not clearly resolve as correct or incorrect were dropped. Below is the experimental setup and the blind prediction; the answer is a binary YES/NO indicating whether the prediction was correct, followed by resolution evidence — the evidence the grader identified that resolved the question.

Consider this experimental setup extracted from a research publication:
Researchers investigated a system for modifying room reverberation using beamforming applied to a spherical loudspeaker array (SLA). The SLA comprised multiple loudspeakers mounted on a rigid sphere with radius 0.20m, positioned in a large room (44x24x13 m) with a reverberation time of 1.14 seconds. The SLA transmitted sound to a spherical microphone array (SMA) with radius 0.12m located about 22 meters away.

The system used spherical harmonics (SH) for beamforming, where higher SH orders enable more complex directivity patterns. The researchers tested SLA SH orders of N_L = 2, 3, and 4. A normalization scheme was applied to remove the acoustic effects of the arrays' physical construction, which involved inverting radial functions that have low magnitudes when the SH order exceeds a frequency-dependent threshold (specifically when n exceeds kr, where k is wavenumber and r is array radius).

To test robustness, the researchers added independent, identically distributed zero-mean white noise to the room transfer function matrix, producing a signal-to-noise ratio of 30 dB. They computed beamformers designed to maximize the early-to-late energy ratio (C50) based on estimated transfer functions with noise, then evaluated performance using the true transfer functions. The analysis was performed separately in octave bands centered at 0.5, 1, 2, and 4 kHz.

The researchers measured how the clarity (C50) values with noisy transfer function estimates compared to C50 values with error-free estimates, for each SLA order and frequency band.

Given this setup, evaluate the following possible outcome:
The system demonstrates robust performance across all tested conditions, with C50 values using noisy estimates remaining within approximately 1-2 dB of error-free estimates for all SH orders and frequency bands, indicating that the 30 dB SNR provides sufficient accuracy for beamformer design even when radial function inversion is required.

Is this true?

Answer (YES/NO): NO